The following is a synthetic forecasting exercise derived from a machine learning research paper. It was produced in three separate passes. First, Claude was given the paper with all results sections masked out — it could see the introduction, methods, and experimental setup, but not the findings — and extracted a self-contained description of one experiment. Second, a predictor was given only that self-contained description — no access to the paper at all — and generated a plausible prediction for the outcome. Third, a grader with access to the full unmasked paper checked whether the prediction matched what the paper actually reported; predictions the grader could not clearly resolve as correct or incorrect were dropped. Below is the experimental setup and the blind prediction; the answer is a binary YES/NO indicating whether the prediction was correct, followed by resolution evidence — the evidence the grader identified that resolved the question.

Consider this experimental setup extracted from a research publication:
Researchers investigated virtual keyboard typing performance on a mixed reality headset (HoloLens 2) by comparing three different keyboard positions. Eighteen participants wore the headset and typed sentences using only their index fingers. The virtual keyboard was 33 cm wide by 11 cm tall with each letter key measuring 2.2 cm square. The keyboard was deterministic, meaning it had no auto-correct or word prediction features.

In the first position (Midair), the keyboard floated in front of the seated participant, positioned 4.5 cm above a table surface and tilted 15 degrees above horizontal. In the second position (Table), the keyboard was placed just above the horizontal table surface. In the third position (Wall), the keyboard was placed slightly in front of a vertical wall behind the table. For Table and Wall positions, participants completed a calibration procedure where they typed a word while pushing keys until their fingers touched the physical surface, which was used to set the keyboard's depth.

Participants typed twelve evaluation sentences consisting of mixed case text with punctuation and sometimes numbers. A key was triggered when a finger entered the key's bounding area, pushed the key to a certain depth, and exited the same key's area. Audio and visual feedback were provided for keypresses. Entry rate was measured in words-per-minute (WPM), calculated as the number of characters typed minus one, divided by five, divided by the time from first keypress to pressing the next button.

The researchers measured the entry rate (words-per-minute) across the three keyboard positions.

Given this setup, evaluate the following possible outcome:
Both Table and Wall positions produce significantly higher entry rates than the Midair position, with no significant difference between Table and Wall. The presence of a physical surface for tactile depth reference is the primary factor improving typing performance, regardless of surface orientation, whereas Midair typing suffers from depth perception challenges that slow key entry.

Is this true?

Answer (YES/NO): NO